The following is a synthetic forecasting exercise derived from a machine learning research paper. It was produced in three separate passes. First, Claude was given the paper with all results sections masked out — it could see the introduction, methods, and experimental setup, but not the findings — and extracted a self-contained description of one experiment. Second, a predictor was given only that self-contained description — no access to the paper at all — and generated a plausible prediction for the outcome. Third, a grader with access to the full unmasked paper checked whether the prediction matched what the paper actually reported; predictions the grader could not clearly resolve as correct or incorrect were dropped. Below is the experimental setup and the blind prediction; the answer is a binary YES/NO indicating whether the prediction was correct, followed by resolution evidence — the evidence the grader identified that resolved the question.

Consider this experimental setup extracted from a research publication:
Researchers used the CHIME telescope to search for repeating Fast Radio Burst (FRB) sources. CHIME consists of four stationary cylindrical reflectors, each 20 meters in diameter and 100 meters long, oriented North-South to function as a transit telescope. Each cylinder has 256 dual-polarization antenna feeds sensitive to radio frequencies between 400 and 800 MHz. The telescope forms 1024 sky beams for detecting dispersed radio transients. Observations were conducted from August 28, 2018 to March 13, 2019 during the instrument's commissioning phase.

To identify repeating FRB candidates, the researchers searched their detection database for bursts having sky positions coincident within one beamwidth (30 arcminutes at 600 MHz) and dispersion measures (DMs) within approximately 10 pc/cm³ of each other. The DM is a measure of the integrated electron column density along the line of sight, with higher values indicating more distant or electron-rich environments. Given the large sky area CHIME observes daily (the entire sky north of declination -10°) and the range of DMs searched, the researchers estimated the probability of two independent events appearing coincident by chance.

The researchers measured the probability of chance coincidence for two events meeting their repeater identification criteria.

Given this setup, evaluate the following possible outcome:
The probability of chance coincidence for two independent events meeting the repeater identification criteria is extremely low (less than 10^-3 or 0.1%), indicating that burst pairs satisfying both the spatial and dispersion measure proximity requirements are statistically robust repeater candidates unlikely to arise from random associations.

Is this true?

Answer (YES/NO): YES